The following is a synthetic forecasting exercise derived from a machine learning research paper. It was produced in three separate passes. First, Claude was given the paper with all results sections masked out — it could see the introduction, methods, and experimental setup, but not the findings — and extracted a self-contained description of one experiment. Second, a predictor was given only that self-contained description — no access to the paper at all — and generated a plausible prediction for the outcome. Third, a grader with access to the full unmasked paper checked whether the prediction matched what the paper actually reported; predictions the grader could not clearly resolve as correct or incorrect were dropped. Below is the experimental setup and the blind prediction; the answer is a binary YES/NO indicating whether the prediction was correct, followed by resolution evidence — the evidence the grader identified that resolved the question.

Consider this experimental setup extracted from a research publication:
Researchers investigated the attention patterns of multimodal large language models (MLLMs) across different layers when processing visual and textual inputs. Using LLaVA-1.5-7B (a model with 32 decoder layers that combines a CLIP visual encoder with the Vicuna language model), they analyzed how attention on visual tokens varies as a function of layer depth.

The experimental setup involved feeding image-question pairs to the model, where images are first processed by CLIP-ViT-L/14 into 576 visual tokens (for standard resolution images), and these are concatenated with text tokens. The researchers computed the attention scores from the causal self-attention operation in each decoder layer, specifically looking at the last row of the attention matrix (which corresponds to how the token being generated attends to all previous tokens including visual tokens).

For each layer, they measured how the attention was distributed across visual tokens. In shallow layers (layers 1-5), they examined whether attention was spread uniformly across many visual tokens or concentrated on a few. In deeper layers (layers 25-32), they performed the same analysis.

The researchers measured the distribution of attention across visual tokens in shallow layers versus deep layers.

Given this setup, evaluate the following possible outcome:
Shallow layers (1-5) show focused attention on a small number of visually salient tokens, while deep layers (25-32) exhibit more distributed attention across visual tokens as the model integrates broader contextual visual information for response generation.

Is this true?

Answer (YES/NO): NO